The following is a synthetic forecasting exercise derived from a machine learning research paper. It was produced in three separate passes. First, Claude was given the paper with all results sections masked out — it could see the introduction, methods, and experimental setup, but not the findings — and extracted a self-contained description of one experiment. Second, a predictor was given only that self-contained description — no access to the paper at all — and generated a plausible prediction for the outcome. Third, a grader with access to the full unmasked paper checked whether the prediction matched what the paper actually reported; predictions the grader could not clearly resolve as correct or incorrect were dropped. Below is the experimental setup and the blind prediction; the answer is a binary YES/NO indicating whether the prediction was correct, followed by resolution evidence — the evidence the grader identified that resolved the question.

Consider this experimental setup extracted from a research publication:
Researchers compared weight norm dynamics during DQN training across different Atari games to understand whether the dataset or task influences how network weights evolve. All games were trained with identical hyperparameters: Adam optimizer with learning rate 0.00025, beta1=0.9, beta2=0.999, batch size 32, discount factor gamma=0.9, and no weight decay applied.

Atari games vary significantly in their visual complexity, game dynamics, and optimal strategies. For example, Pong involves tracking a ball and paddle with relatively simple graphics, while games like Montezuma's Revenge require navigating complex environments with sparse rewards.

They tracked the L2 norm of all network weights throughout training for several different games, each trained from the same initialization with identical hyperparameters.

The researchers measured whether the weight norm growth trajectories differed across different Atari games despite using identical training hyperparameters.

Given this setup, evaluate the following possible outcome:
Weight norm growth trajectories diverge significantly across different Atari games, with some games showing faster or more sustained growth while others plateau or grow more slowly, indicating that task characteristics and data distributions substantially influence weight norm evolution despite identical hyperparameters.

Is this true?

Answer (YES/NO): YES